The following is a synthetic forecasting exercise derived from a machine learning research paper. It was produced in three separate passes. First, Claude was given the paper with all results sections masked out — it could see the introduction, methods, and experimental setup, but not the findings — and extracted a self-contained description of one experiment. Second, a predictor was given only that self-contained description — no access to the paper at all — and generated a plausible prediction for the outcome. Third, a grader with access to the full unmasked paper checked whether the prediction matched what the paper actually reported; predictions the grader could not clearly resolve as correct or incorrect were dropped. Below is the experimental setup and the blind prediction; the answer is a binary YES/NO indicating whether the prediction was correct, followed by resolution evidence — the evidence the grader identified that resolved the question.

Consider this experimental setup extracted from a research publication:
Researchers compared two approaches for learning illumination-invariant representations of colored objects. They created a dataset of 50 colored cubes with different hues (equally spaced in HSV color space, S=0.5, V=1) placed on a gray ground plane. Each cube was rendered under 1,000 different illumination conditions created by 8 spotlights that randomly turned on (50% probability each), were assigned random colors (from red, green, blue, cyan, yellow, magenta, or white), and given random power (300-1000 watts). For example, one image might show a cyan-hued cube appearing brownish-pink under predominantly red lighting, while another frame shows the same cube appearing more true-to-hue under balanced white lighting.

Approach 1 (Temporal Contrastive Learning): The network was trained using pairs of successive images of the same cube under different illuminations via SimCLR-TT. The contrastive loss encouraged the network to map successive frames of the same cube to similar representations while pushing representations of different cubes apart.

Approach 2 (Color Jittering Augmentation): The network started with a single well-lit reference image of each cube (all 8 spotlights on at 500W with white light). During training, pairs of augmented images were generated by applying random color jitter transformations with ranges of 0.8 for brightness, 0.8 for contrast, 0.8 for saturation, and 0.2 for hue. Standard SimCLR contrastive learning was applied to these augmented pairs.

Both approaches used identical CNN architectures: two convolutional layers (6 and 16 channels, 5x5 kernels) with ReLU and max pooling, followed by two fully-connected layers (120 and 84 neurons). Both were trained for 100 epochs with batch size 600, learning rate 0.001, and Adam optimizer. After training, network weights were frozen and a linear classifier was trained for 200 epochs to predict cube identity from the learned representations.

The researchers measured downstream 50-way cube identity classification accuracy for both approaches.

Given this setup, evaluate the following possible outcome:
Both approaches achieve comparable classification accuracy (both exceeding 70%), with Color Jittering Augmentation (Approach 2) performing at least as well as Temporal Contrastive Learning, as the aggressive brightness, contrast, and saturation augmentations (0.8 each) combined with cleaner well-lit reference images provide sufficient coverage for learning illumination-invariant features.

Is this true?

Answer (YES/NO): NO